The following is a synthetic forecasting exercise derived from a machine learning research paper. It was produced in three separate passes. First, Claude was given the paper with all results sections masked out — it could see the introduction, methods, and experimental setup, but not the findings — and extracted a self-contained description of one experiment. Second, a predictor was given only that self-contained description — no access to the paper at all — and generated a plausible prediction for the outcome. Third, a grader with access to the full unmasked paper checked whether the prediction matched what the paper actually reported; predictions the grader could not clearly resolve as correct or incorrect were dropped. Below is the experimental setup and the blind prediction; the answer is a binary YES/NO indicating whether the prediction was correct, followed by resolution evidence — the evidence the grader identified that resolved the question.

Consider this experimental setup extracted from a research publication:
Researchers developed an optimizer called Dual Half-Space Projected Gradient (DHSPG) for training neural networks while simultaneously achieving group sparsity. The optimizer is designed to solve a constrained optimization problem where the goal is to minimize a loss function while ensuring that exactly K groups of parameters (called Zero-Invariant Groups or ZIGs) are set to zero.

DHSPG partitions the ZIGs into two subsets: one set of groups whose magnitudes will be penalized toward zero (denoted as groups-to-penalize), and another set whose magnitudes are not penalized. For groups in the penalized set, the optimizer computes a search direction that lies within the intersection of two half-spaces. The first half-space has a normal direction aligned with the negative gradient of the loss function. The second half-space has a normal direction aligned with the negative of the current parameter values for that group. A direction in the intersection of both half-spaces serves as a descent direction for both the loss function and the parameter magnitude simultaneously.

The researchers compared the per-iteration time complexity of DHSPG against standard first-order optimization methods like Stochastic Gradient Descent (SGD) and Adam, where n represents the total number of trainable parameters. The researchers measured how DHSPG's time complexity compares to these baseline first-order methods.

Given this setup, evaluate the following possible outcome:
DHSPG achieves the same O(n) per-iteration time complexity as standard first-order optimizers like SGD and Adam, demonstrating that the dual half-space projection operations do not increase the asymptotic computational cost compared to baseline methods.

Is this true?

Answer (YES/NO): YES